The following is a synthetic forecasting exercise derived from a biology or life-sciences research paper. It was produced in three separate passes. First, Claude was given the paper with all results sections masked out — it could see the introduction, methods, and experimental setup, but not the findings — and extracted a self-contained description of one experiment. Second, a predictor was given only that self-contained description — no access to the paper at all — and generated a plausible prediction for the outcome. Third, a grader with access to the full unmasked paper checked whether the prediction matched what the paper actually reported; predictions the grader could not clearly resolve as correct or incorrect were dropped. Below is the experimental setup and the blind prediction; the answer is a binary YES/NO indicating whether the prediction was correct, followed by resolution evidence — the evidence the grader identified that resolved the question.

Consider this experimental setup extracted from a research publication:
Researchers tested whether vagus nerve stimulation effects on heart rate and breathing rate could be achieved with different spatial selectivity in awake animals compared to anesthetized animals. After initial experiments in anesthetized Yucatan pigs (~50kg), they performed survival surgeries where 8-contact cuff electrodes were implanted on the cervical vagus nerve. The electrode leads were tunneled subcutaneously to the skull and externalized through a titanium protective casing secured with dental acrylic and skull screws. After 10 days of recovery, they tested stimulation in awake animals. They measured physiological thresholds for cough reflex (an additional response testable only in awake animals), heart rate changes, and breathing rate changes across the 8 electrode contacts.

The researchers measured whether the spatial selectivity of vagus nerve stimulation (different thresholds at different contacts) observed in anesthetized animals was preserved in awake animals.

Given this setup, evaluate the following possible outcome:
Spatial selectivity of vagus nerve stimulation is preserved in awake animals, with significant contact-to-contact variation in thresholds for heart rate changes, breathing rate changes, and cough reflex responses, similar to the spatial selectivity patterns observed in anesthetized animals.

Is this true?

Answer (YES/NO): NO